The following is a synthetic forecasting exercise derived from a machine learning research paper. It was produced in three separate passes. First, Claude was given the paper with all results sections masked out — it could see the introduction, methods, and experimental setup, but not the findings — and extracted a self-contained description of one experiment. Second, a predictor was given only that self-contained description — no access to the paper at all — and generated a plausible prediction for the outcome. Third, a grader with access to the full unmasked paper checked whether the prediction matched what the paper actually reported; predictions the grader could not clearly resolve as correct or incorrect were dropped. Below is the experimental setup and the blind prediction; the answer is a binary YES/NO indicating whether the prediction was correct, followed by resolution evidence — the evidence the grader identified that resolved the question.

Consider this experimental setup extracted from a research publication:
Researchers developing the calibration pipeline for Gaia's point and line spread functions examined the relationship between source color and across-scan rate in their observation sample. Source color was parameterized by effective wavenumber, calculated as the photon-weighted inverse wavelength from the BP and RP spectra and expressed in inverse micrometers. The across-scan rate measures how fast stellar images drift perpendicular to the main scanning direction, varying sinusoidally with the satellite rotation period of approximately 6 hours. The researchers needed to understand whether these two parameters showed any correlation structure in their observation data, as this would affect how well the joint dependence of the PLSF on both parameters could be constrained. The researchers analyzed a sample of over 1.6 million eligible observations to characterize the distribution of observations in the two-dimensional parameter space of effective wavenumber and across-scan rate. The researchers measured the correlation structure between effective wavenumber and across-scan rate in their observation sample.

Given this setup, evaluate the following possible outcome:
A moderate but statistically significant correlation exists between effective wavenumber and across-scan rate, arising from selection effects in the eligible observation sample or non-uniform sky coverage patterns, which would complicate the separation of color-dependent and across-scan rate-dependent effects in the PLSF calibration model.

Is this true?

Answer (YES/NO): YES